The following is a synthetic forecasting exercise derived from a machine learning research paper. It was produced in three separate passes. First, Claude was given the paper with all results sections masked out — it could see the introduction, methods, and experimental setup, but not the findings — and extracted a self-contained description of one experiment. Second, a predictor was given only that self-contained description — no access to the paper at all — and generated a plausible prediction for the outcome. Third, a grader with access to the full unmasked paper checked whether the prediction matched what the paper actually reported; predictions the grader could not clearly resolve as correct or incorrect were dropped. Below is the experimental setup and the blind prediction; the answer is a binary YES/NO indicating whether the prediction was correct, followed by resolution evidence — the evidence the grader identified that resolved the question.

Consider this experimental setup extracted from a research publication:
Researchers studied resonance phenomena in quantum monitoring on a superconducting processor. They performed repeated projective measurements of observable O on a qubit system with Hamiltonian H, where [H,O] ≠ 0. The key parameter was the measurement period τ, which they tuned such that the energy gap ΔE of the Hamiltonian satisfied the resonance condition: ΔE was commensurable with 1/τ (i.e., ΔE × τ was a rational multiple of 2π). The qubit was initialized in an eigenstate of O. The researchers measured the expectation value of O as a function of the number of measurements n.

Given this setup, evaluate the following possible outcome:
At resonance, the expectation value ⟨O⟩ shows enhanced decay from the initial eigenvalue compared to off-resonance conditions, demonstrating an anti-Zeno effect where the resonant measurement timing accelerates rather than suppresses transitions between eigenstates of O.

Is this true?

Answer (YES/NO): NO